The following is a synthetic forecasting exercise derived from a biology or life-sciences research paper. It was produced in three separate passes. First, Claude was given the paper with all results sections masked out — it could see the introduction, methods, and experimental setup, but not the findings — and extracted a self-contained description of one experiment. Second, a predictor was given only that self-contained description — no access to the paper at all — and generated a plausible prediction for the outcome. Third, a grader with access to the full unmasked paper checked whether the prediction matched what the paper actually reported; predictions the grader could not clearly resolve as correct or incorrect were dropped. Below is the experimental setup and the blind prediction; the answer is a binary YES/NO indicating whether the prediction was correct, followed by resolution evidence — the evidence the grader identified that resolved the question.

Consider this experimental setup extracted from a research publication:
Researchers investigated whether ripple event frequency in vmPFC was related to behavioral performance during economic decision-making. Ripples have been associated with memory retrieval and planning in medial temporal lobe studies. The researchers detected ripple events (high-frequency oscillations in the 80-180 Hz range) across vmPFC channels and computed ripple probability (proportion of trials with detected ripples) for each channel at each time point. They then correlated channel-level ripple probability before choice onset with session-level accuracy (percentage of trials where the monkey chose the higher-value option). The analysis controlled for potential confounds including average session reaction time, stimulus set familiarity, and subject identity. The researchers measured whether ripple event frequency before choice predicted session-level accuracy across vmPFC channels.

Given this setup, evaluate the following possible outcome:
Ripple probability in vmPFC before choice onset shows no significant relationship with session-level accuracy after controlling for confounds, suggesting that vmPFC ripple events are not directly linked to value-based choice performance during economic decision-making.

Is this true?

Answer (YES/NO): NO